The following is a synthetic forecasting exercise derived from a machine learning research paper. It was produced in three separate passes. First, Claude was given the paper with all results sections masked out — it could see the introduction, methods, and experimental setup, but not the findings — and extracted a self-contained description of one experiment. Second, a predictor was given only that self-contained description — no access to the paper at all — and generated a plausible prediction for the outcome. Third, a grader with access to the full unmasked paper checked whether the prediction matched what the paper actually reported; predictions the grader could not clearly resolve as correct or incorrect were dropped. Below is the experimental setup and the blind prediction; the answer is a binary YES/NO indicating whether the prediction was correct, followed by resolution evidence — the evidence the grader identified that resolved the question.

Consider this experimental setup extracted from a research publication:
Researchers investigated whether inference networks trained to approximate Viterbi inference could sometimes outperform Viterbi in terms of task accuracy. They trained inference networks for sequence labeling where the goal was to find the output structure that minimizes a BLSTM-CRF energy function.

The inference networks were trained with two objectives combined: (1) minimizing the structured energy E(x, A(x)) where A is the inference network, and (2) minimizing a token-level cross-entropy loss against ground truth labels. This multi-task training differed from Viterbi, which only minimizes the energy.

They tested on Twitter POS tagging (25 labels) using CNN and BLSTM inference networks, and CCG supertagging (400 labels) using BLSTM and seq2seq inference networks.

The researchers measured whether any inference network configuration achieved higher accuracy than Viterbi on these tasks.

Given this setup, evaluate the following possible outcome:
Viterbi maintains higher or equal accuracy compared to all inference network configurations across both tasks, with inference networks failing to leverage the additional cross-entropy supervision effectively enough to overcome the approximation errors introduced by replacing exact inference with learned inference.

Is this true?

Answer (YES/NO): NO